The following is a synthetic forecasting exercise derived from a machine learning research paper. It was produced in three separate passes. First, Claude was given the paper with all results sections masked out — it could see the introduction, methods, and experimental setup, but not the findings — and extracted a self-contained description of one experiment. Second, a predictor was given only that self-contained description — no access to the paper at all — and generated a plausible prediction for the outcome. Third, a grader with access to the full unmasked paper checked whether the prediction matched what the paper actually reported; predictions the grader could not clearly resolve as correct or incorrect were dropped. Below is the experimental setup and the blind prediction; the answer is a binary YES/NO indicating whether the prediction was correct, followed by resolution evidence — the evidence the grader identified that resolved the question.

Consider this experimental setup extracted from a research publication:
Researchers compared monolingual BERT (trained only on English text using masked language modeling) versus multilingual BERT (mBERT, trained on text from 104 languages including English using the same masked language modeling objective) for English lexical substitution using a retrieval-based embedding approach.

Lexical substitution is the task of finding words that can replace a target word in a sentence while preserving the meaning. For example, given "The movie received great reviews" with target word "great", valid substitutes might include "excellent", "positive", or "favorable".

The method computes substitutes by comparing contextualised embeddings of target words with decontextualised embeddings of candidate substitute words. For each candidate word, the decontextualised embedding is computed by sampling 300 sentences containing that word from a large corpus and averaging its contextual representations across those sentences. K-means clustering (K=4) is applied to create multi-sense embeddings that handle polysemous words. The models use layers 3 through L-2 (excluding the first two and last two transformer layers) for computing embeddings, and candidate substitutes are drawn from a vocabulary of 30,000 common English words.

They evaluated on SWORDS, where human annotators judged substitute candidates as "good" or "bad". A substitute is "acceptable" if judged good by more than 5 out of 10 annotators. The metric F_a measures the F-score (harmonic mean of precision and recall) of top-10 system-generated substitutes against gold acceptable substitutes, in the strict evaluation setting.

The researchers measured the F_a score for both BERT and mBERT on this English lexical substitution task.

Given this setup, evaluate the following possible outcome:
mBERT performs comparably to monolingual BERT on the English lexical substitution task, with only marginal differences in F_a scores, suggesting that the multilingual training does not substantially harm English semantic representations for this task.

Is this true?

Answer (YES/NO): NO